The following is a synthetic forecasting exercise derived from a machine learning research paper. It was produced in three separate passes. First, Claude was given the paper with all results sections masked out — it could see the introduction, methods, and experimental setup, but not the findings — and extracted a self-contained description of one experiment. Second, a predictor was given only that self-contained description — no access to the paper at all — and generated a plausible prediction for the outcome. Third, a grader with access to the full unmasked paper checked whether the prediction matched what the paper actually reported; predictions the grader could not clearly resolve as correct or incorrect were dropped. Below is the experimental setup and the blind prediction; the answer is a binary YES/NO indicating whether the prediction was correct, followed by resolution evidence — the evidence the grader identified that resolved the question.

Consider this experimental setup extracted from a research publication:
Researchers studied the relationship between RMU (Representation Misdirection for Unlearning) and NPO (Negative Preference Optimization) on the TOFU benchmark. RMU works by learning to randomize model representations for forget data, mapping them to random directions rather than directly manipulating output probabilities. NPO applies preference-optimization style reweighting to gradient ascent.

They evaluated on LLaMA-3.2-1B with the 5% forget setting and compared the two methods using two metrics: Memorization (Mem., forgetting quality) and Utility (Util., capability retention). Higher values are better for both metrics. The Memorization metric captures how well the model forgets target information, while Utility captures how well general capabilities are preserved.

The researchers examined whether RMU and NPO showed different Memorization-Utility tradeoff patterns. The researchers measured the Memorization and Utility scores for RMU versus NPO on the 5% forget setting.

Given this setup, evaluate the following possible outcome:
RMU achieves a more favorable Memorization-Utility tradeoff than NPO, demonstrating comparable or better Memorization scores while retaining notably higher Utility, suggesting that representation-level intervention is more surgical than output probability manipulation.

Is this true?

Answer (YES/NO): NO